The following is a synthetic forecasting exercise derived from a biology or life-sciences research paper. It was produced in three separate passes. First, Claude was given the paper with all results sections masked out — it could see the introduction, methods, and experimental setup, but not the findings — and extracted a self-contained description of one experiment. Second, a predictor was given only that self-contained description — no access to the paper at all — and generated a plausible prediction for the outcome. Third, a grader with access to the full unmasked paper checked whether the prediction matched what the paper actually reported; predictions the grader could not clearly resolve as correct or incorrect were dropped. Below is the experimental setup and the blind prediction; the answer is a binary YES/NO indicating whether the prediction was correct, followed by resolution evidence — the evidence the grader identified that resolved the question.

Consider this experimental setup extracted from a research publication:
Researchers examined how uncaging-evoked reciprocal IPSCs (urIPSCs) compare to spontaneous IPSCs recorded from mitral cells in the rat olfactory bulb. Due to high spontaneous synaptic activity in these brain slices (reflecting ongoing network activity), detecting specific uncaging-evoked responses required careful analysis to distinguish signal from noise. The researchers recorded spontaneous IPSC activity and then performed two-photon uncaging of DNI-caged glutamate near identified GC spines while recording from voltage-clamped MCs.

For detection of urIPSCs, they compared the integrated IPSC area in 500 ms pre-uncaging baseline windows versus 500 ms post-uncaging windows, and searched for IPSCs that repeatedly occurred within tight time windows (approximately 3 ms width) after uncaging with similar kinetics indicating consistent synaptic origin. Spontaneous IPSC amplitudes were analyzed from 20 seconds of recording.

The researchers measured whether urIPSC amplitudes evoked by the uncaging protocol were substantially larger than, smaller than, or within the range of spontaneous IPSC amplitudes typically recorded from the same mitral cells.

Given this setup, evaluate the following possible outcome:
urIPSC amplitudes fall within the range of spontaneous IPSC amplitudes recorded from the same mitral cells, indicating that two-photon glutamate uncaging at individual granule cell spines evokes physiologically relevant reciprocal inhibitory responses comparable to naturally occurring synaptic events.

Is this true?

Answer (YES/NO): NO